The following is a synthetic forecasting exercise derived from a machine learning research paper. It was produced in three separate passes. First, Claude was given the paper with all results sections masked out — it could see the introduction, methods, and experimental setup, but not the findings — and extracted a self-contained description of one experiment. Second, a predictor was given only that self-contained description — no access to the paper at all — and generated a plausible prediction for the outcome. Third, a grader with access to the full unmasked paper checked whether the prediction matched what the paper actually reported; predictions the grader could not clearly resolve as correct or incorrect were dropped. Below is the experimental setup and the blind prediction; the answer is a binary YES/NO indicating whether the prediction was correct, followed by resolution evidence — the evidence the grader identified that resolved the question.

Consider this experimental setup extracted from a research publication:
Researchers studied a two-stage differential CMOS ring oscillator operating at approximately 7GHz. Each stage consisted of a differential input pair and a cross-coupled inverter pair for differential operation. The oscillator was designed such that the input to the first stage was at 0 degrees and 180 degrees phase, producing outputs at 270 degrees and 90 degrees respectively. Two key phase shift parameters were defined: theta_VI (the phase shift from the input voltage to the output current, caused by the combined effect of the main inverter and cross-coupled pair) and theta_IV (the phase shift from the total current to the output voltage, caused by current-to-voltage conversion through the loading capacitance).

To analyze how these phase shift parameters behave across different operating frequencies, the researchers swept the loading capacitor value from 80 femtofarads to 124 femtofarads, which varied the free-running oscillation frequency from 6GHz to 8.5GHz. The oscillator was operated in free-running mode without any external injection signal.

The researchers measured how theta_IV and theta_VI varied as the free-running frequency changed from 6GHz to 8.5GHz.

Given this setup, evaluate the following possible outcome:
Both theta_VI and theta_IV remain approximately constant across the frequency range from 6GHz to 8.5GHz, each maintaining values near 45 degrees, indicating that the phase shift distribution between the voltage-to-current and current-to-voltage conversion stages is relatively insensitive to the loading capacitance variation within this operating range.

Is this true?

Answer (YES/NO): NO